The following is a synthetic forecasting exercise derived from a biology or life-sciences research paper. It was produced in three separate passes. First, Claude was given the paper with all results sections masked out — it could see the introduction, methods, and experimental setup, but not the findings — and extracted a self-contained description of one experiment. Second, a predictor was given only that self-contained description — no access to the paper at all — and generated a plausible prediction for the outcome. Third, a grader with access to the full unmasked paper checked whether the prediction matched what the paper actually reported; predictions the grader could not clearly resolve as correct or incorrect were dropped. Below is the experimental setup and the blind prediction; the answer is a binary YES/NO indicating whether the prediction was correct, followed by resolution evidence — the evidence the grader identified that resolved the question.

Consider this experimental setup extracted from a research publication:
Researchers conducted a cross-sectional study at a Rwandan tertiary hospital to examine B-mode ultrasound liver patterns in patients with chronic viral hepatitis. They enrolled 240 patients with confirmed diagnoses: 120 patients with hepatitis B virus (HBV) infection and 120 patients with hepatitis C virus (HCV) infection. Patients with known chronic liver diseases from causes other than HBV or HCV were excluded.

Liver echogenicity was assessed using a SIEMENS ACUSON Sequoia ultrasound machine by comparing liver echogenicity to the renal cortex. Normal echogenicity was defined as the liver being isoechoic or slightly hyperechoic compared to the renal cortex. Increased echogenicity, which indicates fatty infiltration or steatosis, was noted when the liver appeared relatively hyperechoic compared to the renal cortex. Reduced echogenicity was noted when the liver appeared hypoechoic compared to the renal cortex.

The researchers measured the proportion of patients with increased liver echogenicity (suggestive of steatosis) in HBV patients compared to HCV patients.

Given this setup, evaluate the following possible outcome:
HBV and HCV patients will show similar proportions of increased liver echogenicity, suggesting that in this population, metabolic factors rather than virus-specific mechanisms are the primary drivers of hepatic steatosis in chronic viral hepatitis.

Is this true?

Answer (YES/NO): YES